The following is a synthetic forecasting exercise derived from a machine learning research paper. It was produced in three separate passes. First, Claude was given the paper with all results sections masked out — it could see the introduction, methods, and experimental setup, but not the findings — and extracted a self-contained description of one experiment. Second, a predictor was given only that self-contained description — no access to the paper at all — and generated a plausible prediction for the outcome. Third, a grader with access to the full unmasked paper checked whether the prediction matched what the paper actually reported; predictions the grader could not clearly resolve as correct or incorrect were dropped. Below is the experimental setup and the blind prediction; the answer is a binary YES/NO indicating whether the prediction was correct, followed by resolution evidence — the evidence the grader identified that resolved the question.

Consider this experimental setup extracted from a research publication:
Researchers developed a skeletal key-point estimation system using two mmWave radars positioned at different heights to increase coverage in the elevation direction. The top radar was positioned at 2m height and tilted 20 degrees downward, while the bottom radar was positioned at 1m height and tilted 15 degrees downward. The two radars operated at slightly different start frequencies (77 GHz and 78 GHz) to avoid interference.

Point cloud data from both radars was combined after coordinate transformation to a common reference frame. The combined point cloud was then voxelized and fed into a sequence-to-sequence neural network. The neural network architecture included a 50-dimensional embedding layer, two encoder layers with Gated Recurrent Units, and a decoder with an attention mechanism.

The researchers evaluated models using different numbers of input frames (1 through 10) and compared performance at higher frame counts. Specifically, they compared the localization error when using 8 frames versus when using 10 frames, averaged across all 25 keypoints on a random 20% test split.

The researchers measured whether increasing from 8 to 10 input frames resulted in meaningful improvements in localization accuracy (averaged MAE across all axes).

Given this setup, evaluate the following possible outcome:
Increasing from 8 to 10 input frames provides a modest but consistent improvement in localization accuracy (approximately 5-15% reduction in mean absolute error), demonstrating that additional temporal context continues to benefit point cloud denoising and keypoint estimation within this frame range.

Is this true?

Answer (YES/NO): NO